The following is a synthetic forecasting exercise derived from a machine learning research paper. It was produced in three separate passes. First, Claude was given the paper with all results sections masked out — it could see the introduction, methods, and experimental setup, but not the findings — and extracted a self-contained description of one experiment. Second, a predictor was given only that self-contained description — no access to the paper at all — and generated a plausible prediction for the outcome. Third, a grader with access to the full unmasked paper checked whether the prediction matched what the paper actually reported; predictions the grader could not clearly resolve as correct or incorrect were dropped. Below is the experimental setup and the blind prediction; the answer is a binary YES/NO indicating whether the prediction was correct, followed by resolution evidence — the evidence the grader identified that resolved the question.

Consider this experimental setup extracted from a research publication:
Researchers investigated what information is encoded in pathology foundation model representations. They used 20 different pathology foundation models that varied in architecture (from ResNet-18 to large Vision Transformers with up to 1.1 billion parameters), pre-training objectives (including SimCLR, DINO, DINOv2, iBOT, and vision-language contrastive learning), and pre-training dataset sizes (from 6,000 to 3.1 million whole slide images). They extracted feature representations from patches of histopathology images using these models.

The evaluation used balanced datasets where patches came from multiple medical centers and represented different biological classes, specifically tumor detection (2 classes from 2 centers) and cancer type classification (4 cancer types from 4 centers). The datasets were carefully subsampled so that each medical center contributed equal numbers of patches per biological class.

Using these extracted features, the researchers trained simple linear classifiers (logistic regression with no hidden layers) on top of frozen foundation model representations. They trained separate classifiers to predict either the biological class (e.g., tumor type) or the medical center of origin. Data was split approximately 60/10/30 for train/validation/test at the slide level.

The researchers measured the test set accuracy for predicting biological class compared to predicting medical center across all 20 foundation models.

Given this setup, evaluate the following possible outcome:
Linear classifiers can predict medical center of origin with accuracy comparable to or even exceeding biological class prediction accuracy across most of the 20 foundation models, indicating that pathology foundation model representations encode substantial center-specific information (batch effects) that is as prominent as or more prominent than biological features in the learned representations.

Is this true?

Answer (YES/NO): YES